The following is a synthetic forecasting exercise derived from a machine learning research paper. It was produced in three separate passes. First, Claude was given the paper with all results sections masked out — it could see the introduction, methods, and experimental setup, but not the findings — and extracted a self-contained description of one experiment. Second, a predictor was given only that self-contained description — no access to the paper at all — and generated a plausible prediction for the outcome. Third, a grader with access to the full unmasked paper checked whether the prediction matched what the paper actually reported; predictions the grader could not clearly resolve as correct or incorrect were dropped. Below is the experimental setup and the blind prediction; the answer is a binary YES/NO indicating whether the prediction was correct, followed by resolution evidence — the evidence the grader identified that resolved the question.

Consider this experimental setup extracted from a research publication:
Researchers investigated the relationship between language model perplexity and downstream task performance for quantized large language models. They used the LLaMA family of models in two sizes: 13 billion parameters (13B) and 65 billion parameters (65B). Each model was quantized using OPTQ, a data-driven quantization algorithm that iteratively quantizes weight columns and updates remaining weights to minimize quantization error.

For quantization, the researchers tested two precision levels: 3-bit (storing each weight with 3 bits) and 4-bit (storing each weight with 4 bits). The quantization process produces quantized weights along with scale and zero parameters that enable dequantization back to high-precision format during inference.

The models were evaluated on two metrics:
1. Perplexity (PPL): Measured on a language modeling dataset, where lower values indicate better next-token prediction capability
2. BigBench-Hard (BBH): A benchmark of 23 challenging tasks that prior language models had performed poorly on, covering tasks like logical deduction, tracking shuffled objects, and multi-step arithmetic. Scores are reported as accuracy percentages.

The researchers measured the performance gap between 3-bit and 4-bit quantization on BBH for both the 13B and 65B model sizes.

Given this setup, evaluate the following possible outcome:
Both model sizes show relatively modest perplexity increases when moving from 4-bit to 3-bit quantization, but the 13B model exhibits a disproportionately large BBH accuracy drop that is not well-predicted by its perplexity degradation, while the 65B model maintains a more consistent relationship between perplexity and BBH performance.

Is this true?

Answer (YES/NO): NO